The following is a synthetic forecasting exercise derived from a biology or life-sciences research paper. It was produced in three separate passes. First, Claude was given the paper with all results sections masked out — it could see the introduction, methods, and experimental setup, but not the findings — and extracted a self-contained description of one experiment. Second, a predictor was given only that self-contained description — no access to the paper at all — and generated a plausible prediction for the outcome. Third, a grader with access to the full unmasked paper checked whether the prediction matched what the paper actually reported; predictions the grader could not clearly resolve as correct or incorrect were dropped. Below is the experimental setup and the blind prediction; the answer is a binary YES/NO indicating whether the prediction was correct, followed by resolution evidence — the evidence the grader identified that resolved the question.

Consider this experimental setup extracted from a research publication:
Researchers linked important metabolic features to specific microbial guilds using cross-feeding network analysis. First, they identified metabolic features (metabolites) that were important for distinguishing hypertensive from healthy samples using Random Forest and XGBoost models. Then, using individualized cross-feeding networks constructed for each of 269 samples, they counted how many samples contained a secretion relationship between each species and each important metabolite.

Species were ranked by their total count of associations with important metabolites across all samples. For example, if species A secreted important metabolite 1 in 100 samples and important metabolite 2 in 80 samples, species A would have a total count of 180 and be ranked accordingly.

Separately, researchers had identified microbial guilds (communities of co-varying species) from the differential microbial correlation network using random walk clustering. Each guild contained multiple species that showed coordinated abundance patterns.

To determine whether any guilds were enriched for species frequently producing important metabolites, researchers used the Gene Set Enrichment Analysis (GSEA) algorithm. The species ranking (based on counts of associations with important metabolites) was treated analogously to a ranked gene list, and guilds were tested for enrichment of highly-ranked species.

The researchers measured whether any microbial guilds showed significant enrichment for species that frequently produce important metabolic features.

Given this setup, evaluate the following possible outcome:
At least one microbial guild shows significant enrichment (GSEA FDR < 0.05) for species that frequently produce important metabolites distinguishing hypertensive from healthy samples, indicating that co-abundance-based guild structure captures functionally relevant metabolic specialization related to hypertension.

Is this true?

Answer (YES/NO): YES